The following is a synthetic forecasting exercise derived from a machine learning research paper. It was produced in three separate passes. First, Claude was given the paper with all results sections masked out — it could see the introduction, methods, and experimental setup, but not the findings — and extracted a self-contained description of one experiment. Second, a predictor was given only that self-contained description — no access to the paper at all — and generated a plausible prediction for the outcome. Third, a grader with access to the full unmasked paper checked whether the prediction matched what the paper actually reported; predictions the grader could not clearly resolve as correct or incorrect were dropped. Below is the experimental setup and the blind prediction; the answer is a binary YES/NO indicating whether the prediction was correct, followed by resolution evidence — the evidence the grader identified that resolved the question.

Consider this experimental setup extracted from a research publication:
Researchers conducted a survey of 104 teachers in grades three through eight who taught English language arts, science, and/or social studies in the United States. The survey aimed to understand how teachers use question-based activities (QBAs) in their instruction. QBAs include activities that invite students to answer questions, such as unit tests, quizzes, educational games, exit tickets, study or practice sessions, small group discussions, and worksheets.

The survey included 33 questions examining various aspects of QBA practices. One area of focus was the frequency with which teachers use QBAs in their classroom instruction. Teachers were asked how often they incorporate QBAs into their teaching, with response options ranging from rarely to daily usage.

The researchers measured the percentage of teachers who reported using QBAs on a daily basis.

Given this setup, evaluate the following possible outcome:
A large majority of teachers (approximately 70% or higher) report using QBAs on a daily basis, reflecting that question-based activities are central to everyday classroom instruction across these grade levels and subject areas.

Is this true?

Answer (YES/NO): NO